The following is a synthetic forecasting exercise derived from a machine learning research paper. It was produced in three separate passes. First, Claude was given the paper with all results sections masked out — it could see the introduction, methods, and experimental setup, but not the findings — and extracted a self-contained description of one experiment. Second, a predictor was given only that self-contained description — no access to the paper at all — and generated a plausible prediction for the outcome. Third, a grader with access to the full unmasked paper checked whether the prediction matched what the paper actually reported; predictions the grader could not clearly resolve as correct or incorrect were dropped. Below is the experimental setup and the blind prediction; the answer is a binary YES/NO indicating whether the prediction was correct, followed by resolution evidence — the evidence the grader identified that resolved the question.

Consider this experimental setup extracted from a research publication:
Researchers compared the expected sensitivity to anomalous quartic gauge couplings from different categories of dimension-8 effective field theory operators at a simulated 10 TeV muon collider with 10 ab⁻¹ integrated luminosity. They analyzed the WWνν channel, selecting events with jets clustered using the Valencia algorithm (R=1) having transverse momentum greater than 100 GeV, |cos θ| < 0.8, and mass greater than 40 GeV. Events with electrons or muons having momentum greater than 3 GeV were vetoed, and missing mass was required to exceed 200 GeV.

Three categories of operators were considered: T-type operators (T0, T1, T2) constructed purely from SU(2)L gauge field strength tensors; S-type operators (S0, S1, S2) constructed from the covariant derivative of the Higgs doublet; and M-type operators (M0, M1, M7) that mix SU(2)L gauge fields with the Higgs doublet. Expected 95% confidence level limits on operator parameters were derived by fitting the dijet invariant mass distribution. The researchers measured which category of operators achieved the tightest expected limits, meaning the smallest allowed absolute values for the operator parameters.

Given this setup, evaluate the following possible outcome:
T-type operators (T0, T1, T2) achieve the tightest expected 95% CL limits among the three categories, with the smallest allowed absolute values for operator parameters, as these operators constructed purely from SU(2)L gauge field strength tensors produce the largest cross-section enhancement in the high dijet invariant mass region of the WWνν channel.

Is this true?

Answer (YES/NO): YES